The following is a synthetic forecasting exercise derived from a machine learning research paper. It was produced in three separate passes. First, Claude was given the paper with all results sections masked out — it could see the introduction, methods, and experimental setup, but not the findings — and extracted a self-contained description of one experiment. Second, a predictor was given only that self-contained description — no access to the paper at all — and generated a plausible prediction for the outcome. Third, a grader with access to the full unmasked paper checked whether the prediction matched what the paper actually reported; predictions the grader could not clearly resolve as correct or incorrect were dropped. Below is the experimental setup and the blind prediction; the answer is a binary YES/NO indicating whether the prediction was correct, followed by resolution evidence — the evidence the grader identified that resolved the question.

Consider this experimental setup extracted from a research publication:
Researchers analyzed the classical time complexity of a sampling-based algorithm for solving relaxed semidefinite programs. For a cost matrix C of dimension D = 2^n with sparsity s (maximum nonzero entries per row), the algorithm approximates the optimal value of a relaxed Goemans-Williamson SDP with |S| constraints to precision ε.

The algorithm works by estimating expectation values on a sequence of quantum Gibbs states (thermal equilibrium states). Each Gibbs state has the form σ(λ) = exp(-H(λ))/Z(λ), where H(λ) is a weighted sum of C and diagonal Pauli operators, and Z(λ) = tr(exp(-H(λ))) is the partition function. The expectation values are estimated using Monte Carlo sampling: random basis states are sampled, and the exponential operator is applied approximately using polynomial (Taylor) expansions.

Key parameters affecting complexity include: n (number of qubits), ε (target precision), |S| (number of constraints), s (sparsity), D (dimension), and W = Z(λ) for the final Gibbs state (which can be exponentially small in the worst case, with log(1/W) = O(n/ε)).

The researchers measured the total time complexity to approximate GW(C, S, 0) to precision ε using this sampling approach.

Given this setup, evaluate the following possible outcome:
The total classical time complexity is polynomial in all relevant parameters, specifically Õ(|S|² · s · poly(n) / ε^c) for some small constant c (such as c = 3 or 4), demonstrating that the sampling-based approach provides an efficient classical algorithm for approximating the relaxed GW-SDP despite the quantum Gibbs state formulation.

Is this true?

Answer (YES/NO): NO